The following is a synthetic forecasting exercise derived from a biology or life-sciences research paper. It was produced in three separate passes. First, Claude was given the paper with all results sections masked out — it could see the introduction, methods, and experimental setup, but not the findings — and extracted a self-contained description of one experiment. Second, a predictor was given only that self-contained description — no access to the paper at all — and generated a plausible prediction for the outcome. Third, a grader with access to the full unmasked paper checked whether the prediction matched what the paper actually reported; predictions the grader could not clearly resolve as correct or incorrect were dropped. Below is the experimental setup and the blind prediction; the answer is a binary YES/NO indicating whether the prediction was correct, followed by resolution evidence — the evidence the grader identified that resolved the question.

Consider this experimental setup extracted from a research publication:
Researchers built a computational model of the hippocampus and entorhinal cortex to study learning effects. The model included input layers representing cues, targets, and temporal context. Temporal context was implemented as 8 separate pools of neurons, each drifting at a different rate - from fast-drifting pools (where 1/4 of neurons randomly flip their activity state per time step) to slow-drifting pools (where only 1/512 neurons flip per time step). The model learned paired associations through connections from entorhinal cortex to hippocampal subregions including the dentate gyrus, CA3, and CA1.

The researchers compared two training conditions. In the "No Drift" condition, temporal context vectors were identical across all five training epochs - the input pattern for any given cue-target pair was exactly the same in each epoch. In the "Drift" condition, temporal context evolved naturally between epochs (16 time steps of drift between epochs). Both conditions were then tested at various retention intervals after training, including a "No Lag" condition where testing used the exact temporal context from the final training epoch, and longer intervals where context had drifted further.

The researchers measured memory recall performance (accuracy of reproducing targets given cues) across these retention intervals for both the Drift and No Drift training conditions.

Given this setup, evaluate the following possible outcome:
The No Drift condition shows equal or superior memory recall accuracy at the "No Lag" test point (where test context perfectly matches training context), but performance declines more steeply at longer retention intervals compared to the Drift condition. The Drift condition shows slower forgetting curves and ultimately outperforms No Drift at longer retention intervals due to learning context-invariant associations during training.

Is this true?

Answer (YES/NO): NO